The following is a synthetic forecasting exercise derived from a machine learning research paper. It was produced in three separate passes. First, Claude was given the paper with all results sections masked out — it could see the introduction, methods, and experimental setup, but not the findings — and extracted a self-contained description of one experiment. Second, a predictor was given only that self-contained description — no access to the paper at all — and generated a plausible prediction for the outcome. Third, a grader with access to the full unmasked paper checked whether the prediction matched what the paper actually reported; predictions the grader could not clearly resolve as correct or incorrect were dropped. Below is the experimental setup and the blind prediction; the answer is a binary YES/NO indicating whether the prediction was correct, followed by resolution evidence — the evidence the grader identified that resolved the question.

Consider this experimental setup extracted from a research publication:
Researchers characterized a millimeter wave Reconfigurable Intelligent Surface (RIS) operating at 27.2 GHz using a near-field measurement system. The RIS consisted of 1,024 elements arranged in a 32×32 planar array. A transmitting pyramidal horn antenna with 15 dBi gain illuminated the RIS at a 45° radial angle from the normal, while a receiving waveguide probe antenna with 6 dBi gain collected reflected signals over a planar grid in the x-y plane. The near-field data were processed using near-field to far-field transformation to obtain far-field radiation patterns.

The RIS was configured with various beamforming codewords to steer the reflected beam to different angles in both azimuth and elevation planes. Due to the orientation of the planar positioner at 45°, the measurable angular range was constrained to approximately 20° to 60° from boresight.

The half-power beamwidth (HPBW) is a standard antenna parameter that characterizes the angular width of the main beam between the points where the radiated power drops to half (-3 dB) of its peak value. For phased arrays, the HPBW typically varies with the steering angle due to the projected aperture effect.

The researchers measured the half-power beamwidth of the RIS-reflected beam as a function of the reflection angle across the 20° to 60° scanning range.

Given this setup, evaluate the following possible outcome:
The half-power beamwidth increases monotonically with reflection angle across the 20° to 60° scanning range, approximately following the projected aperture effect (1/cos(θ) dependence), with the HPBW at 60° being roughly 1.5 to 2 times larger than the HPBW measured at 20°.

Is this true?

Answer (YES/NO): YES